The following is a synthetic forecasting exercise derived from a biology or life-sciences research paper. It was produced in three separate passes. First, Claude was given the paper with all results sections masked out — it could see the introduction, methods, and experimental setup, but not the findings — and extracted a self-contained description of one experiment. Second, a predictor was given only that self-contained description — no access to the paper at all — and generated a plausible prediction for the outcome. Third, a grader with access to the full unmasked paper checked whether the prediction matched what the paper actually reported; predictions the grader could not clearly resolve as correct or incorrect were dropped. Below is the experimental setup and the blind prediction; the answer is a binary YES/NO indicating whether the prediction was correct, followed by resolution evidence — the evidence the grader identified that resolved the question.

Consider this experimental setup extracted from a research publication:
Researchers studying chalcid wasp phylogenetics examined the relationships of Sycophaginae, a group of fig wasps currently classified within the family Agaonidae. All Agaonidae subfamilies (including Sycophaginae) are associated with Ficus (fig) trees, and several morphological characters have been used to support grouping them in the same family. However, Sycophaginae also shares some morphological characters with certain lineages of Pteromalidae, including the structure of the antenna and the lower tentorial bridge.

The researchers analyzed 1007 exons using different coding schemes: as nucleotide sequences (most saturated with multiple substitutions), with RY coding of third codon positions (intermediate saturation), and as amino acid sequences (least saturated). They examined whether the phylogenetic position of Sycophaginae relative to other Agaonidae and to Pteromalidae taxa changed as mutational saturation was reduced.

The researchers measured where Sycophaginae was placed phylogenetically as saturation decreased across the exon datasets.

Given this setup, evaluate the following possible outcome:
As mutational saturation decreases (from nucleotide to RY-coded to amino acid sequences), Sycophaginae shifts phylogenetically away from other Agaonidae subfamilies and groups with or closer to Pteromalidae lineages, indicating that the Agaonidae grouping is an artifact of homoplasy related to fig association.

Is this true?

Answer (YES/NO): YES